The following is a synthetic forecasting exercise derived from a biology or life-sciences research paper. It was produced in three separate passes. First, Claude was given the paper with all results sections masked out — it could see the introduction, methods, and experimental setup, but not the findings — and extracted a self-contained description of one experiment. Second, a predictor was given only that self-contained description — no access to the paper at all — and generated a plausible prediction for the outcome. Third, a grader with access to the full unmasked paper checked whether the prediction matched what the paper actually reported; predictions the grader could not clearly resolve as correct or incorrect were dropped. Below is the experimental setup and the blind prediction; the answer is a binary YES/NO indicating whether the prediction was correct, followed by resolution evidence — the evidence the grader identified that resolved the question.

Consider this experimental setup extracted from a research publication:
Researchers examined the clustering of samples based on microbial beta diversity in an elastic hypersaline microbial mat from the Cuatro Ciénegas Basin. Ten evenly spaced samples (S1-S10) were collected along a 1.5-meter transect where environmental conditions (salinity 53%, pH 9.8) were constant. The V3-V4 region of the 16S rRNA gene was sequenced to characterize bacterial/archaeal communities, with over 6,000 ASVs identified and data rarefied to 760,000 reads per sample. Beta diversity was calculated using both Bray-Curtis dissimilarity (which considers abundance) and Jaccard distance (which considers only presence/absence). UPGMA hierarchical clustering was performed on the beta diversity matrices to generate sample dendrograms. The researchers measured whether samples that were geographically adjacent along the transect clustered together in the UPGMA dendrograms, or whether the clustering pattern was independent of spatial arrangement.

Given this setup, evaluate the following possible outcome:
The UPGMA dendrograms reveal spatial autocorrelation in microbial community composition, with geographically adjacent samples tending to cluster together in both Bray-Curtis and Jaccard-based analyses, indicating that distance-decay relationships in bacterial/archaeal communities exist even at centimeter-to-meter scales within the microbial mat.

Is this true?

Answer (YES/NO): NO